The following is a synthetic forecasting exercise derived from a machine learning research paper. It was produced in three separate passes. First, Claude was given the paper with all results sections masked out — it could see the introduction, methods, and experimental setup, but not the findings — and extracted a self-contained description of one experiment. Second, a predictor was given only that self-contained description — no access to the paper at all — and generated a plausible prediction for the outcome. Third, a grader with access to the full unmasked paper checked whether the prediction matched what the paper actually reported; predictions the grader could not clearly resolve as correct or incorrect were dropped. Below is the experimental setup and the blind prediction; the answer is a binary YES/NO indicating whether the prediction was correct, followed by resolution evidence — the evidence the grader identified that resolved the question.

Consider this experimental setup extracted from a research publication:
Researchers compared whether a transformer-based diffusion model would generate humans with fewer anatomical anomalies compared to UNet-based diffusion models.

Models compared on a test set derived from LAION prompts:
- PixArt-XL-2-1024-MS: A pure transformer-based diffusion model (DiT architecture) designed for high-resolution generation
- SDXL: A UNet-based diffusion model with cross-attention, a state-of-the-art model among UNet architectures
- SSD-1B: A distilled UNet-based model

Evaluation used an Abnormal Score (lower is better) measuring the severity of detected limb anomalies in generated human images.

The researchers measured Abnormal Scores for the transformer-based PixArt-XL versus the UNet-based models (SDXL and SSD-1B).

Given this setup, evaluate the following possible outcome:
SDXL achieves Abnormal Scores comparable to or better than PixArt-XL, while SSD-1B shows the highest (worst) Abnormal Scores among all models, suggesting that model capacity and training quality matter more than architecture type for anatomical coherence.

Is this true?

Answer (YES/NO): NO